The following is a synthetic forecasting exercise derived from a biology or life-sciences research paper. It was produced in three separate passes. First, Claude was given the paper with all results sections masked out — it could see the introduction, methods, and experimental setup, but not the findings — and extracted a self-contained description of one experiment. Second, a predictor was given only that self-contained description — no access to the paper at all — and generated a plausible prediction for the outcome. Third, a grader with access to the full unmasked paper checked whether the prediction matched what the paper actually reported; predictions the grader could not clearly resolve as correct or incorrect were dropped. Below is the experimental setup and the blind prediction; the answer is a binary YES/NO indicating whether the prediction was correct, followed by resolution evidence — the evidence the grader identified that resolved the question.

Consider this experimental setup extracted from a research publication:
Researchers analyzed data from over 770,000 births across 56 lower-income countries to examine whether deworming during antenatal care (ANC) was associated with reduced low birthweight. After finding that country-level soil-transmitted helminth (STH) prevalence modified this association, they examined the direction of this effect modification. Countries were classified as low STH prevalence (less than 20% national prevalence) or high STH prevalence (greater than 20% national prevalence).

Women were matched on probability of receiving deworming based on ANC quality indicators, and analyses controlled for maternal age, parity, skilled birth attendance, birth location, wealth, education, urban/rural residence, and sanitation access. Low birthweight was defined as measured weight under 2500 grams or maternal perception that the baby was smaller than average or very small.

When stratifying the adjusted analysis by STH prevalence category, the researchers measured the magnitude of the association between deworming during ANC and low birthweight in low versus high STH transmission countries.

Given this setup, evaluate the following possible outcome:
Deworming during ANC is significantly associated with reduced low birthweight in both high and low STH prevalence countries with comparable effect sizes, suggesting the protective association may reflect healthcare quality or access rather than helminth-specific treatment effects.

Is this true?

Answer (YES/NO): NO